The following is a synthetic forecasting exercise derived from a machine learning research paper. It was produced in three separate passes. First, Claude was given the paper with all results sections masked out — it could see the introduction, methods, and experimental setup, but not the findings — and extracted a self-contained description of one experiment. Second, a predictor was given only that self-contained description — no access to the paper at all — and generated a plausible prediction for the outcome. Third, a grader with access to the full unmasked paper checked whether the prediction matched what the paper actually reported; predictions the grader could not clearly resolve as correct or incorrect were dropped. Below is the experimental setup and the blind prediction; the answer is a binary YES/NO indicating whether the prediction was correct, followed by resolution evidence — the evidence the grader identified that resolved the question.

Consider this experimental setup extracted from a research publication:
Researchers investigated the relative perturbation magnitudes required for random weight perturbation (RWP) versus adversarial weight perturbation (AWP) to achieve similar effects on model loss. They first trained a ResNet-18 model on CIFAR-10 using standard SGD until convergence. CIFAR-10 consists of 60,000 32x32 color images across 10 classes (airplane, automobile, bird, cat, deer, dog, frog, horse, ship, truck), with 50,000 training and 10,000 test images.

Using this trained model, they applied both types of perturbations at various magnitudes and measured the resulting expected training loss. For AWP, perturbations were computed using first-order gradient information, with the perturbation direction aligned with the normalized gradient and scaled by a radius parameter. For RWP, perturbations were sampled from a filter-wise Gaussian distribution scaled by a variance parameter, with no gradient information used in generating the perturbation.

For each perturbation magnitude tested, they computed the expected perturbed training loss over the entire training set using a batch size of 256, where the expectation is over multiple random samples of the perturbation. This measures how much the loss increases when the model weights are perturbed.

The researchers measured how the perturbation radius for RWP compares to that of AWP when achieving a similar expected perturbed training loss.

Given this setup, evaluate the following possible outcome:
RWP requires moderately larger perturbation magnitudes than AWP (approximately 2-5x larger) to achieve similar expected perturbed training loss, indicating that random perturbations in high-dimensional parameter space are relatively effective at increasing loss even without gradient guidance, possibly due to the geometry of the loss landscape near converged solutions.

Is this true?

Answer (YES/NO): NO